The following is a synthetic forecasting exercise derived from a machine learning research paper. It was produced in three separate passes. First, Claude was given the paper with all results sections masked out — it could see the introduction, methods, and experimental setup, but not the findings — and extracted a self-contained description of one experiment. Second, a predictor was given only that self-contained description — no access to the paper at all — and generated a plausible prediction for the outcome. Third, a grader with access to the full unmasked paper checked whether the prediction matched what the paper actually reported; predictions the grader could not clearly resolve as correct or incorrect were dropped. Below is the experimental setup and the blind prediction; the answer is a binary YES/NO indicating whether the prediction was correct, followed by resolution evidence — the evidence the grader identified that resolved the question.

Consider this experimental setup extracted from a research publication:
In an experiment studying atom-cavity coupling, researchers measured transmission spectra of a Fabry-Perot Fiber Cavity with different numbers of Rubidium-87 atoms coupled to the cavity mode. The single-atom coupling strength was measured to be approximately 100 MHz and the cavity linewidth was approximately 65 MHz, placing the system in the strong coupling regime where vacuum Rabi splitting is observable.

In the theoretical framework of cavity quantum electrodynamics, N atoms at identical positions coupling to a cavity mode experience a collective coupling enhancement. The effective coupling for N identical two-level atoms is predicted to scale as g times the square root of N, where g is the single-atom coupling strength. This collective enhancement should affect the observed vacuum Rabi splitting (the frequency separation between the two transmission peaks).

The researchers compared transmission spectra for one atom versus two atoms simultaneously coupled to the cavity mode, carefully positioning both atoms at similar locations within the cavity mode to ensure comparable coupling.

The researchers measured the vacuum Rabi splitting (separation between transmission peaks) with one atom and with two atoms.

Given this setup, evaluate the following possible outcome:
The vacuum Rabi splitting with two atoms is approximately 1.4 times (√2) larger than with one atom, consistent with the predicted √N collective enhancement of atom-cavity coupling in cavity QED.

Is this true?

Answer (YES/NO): YES